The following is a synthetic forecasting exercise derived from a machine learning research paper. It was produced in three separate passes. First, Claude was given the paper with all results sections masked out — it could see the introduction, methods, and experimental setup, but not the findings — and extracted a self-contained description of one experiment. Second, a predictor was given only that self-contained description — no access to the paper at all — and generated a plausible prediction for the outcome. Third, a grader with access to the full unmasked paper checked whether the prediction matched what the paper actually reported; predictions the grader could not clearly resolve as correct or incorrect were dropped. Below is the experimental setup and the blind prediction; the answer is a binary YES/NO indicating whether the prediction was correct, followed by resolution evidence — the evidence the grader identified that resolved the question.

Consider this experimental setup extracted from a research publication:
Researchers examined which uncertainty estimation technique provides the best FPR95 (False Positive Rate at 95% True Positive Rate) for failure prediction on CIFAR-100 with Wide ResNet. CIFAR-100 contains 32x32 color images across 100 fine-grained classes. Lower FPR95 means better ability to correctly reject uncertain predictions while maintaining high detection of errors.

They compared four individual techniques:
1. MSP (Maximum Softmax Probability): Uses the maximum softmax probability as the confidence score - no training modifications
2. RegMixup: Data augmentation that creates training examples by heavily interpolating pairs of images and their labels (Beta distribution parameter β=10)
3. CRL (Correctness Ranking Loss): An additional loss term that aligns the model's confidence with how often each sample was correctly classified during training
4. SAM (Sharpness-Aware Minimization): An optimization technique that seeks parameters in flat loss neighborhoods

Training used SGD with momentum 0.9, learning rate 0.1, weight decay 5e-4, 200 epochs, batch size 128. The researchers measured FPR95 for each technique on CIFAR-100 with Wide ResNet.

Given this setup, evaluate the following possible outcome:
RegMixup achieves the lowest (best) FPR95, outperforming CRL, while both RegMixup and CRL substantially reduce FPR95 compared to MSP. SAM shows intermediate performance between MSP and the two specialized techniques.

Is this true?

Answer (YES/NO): NO